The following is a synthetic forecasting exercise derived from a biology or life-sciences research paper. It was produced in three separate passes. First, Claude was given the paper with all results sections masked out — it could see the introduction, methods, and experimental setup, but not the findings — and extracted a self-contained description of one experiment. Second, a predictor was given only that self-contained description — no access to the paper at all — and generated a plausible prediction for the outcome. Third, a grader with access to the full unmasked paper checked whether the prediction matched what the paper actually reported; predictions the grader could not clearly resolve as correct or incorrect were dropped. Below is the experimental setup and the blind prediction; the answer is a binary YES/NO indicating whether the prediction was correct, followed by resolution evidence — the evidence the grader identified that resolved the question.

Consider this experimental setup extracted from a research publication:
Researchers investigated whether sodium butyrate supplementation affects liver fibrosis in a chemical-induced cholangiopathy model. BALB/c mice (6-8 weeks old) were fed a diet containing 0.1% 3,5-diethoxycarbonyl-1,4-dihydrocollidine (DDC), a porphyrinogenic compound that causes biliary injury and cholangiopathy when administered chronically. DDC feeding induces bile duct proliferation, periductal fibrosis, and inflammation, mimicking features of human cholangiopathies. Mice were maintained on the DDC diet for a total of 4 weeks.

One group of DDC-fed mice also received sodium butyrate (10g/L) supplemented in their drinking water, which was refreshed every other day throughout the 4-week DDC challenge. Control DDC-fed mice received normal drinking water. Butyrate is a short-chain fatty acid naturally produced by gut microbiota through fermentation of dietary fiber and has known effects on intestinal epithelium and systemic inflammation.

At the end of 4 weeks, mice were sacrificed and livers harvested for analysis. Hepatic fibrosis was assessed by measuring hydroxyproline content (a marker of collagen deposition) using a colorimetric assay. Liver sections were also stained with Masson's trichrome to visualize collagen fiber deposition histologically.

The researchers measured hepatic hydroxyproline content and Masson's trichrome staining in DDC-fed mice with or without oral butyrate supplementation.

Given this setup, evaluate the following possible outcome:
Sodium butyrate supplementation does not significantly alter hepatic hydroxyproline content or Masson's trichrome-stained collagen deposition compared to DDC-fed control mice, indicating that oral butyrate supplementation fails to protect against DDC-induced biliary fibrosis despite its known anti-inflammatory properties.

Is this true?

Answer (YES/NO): NO